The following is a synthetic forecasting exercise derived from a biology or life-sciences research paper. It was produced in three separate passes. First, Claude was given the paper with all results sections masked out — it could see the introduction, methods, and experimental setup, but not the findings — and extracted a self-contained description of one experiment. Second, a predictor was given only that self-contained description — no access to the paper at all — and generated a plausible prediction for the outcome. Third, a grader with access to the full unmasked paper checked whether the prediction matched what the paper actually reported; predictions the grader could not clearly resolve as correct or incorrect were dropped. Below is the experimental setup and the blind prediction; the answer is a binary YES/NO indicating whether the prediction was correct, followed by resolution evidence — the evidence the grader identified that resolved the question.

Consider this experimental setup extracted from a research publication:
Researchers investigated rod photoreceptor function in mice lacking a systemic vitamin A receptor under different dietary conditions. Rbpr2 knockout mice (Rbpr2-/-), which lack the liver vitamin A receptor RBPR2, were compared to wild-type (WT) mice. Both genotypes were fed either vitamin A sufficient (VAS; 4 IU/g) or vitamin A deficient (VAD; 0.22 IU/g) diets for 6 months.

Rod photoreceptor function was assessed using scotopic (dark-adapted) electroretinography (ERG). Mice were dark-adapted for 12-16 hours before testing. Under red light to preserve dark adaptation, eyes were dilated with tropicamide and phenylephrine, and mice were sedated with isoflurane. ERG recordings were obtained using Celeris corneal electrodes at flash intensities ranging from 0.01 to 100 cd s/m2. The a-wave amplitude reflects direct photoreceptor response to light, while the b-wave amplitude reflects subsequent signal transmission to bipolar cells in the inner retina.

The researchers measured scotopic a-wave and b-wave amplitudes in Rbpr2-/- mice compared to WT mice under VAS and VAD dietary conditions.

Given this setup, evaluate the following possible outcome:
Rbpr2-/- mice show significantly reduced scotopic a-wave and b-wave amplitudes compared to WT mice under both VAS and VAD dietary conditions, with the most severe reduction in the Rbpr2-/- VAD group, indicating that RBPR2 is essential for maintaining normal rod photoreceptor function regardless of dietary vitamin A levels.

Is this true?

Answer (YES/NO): YES